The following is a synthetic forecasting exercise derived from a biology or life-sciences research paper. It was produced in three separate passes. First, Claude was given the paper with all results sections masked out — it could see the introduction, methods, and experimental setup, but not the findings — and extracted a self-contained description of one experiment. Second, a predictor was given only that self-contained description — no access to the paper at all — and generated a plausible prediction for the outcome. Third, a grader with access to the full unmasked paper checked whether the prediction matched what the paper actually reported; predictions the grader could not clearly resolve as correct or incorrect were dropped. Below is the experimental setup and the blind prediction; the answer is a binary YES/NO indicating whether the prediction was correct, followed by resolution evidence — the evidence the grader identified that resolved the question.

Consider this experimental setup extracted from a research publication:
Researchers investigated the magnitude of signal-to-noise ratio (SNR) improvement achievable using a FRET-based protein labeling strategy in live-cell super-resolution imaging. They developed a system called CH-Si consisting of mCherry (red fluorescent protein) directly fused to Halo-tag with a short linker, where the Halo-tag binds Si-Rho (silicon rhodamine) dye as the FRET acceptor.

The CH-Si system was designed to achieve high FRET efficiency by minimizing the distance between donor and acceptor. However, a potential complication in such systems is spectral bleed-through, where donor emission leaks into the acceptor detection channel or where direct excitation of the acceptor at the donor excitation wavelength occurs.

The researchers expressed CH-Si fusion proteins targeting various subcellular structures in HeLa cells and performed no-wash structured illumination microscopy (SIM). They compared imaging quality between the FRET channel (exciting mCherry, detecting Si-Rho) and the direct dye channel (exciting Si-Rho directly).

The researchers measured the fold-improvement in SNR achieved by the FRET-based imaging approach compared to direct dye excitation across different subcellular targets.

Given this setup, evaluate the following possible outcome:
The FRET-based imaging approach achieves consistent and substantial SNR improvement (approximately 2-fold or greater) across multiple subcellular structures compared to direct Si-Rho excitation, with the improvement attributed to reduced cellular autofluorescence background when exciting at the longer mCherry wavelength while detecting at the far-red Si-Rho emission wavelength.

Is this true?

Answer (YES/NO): NO